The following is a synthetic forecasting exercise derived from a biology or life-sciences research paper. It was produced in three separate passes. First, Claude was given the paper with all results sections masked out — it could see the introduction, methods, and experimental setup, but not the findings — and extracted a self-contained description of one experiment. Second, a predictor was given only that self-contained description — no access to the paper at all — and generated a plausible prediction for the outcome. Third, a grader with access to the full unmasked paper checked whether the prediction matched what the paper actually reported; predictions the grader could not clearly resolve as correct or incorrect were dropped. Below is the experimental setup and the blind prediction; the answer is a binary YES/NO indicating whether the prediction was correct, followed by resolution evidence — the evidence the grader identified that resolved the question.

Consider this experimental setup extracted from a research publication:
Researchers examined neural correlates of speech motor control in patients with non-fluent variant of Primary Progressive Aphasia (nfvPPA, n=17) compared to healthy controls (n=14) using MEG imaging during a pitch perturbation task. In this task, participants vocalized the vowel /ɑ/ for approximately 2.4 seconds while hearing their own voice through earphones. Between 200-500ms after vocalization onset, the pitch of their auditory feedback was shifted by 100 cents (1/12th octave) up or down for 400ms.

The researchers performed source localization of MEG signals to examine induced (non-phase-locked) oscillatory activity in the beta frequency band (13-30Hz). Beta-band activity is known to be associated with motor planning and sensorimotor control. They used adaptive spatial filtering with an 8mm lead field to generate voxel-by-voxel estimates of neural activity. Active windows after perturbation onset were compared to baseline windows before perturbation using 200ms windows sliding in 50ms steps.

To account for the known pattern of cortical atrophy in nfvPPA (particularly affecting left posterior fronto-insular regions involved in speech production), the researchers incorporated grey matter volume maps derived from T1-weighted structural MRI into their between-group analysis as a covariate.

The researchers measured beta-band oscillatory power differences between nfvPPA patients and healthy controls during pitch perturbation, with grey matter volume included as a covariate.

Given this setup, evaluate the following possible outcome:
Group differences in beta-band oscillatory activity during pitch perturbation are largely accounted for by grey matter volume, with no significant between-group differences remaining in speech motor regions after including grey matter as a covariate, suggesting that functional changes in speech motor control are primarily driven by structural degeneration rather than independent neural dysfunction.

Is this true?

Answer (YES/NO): NO